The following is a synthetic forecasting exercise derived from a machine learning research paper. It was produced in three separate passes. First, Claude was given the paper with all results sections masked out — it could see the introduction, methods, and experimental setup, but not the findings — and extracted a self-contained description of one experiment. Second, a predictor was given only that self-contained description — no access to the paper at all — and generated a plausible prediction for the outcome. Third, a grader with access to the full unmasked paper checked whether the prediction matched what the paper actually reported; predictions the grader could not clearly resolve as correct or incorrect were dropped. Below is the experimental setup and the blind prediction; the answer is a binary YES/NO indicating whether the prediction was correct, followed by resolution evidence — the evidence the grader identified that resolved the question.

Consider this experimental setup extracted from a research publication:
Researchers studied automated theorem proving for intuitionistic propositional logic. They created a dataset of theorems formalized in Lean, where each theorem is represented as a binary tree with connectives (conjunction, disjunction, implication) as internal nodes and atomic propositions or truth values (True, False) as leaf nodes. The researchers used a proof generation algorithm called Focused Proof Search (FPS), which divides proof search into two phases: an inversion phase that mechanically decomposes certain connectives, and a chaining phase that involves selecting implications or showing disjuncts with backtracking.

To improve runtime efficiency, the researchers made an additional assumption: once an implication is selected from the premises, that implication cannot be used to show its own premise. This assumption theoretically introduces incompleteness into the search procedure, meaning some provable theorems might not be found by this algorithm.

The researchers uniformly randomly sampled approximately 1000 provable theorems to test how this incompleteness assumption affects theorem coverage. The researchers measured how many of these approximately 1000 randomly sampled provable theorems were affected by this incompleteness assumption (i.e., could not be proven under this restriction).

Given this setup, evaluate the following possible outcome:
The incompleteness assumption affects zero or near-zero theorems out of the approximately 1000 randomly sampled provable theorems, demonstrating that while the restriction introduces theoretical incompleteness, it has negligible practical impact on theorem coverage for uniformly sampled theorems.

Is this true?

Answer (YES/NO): YES